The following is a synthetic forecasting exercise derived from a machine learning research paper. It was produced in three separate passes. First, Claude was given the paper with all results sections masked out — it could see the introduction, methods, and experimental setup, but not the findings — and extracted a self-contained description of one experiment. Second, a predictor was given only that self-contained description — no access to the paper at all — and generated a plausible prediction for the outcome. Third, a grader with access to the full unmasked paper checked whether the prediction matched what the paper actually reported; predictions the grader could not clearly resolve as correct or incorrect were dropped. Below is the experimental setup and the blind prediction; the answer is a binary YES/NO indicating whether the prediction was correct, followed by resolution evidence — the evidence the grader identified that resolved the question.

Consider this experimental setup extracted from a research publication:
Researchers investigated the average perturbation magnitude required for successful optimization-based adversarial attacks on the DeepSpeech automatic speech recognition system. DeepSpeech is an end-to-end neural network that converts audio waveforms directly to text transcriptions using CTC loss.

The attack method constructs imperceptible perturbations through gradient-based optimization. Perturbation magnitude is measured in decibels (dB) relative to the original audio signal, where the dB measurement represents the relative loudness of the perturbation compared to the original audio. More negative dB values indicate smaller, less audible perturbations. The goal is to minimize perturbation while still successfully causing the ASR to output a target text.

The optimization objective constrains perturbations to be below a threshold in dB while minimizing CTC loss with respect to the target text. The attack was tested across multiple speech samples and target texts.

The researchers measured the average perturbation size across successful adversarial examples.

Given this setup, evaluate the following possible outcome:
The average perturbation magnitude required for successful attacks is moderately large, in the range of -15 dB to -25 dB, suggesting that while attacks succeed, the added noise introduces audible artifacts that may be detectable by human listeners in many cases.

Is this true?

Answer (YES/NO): NO